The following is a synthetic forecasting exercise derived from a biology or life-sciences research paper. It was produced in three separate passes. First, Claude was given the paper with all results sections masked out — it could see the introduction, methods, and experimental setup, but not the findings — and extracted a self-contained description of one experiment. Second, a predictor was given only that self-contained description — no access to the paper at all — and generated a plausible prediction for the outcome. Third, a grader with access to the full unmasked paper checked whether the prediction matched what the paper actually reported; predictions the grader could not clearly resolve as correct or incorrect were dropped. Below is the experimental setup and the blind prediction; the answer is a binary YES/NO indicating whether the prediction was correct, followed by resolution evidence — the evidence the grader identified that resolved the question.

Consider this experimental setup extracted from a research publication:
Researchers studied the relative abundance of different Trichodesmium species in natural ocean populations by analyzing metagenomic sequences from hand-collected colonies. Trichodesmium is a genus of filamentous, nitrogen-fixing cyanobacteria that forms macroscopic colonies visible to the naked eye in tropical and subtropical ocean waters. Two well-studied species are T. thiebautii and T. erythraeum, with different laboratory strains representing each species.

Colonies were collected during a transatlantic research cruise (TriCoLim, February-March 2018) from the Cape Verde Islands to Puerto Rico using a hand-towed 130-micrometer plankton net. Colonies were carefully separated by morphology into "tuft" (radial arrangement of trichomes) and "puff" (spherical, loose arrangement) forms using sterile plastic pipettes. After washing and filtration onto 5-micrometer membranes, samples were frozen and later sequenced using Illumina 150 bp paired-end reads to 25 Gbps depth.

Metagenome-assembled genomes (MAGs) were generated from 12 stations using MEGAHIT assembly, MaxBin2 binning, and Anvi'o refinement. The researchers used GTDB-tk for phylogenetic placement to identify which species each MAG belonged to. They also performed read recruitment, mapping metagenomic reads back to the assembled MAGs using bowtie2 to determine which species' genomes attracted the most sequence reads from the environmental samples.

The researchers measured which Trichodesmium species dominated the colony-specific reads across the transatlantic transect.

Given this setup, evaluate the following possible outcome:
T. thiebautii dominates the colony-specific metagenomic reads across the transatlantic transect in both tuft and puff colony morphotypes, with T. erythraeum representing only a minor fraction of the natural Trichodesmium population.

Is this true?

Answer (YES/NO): YES